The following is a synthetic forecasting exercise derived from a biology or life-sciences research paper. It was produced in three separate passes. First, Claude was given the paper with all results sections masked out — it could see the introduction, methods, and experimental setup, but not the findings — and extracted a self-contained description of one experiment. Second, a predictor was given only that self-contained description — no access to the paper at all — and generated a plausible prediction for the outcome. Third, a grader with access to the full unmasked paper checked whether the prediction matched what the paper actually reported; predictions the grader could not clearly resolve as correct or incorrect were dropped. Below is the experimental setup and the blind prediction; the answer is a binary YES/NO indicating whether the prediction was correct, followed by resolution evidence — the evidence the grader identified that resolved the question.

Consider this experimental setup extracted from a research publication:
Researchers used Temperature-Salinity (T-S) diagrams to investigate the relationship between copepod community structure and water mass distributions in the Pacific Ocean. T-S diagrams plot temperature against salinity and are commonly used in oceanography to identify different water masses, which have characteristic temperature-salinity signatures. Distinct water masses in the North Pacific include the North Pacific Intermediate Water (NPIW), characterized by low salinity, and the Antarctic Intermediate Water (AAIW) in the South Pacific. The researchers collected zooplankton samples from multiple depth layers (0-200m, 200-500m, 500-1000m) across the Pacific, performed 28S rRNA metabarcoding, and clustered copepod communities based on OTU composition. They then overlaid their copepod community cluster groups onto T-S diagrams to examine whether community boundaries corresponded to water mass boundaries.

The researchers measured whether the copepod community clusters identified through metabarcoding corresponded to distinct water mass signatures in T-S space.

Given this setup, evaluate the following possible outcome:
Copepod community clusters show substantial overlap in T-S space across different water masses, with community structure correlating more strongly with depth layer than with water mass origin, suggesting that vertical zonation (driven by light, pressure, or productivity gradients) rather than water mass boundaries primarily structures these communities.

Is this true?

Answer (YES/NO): NO